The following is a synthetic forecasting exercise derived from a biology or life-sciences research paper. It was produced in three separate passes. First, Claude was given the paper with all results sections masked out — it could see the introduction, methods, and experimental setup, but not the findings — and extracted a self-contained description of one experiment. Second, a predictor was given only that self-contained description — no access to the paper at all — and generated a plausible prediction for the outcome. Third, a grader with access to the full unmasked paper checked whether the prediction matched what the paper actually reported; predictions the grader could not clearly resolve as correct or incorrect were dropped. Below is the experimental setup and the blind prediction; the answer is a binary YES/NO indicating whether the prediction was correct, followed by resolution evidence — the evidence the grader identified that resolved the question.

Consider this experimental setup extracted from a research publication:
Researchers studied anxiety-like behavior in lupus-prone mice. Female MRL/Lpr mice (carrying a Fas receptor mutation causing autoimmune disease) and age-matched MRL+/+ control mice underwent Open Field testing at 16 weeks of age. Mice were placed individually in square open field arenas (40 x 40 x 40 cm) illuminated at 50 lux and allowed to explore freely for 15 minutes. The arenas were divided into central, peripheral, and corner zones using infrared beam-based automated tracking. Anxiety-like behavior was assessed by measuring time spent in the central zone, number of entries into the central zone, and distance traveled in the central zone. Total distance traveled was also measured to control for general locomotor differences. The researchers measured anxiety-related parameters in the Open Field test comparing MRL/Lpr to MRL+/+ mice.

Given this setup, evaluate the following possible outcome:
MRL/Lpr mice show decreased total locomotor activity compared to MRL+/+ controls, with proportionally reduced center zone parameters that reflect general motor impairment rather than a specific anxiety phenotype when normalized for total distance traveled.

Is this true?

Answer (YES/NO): NO